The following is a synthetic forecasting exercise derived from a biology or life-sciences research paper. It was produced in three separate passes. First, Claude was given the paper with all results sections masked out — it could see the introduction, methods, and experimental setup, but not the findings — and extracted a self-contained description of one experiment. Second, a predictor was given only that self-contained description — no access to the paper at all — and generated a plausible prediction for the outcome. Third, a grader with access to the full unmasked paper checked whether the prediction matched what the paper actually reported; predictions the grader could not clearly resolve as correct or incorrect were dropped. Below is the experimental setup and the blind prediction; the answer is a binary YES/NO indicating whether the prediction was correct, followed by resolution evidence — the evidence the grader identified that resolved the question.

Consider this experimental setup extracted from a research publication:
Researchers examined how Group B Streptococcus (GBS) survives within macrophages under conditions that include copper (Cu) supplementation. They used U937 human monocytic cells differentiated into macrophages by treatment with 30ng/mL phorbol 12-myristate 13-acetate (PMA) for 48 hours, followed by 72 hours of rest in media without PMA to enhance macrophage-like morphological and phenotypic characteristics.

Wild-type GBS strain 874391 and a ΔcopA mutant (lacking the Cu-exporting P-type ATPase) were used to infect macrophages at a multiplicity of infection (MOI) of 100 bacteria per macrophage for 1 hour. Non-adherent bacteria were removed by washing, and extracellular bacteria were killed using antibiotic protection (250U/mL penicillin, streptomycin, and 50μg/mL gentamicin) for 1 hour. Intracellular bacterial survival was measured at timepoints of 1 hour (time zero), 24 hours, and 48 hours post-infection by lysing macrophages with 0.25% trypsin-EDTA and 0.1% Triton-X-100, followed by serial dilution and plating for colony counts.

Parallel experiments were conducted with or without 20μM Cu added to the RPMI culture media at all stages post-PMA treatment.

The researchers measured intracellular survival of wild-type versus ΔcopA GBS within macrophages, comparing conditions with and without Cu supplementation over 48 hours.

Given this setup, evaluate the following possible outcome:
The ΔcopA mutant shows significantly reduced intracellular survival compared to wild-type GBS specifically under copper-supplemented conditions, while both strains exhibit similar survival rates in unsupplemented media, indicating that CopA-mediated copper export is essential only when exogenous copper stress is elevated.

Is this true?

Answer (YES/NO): NO